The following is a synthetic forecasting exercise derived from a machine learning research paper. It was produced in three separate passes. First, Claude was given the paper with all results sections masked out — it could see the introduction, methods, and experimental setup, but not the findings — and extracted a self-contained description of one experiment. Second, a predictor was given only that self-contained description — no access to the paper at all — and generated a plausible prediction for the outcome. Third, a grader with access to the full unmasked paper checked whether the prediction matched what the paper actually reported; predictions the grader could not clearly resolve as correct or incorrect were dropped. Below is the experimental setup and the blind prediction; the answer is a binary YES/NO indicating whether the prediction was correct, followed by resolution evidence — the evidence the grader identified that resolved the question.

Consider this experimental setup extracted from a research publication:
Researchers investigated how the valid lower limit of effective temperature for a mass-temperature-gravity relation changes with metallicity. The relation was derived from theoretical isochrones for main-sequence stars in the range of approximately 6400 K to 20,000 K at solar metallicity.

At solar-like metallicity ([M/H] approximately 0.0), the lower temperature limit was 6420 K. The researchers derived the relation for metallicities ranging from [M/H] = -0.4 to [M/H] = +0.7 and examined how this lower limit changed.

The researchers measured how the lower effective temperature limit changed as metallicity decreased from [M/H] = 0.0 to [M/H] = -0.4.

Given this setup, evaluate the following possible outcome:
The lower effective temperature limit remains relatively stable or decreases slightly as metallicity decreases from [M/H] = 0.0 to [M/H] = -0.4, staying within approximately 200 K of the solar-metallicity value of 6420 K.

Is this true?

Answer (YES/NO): NO